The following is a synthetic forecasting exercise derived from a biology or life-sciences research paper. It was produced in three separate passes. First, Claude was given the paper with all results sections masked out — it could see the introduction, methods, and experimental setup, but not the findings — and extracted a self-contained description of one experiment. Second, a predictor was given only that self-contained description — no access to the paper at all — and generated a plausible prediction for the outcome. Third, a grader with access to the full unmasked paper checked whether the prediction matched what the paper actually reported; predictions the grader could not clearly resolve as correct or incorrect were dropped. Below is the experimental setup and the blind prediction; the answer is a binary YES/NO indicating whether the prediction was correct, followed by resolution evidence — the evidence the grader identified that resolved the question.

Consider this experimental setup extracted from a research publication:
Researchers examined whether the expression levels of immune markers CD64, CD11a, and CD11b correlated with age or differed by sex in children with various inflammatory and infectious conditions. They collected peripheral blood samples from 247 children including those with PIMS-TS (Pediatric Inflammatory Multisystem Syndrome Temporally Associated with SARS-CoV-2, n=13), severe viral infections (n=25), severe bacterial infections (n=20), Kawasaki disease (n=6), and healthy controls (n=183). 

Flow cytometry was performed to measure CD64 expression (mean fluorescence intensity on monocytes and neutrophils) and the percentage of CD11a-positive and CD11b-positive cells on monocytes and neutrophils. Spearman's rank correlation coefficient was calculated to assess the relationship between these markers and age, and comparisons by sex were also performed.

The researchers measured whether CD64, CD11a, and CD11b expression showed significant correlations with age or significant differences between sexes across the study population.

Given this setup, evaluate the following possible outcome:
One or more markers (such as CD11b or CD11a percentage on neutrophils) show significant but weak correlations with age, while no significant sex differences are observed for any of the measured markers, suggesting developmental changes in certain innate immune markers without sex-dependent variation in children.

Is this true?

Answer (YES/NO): NO